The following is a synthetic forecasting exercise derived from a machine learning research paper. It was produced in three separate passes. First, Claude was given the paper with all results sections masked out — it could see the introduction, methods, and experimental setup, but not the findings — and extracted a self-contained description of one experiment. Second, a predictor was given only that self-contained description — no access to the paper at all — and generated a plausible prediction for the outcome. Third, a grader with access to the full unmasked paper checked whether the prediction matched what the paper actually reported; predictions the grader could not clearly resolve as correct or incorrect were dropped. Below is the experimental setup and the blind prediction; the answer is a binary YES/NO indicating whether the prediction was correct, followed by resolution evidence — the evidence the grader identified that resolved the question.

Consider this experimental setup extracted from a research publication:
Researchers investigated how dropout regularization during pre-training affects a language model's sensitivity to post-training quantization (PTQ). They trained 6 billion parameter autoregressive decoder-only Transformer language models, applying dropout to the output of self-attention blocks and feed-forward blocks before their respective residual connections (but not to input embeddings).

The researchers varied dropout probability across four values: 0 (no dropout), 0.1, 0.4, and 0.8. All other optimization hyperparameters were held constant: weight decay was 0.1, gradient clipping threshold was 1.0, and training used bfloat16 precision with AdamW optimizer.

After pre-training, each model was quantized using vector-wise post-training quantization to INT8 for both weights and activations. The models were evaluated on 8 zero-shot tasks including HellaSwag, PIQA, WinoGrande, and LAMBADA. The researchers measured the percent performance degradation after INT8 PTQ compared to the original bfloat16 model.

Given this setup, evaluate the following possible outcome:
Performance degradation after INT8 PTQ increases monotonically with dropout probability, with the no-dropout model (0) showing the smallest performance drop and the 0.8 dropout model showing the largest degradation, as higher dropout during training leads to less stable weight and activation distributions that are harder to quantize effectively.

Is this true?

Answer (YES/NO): YES